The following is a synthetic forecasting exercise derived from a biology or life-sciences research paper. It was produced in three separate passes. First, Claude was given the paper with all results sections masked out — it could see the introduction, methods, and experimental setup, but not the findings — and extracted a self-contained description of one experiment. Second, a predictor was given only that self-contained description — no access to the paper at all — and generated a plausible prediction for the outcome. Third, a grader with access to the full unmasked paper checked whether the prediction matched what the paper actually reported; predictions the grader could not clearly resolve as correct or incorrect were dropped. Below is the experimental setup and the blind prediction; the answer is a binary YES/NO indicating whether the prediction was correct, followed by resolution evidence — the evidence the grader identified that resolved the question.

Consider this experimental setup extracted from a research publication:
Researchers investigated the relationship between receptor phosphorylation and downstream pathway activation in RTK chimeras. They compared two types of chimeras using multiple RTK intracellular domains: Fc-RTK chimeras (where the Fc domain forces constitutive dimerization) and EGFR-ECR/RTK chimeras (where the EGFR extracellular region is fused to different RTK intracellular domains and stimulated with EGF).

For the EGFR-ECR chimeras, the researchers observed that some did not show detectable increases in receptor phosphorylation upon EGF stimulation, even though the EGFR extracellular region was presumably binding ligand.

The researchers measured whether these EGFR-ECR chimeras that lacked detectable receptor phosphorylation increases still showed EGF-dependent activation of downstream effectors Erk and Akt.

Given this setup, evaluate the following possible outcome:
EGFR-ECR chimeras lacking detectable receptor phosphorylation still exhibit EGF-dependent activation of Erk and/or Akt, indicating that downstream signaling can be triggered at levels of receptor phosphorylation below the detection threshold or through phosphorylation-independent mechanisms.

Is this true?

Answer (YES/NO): YES